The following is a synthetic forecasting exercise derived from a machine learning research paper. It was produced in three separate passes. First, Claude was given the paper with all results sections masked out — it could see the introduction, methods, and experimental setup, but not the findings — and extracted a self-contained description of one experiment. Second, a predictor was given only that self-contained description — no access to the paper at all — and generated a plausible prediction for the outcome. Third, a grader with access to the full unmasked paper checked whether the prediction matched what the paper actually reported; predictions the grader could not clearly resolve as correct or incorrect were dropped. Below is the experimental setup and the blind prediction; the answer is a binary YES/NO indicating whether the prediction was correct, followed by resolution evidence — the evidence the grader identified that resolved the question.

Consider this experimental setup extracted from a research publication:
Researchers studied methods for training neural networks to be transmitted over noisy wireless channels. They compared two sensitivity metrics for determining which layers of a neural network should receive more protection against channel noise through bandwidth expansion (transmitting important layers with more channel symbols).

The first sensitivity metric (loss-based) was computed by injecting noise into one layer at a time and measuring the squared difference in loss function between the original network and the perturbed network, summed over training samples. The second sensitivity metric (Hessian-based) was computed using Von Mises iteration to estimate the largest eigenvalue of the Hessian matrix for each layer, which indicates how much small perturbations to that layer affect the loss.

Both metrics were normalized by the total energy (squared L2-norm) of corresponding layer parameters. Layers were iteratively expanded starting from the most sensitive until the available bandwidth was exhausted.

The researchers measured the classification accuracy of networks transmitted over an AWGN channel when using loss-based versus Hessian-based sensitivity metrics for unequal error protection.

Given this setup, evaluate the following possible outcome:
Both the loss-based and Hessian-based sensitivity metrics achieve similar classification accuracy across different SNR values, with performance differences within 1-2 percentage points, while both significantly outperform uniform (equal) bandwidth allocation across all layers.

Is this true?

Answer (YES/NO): NO